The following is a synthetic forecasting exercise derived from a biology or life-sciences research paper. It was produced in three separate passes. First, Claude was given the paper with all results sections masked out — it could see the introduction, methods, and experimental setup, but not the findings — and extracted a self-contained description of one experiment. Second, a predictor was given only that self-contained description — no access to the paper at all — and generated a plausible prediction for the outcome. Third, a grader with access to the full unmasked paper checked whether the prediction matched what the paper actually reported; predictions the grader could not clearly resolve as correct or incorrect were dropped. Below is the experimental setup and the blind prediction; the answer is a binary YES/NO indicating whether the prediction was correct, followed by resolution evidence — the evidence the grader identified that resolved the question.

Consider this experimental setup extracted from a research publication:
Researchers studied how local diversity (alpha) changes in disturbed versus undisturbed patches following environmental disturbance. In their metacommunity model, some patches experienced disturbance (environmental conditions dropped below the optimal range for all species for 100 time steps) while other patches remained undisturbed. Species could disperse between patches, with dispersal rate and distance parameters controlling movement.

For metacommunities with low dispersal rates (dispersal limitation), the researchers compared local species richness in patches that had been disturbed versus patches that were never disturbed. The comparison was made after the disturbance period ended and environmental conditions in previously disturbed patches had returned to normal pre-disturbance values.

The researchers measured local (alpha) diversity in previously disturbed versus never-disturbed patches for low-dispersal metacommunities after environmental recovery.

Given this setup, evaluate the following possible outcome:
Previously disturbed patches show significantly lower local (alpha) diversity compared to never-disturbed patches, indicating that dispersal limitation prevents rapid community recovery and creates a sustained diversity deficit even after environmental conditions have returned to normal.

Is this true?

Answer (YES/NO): YES